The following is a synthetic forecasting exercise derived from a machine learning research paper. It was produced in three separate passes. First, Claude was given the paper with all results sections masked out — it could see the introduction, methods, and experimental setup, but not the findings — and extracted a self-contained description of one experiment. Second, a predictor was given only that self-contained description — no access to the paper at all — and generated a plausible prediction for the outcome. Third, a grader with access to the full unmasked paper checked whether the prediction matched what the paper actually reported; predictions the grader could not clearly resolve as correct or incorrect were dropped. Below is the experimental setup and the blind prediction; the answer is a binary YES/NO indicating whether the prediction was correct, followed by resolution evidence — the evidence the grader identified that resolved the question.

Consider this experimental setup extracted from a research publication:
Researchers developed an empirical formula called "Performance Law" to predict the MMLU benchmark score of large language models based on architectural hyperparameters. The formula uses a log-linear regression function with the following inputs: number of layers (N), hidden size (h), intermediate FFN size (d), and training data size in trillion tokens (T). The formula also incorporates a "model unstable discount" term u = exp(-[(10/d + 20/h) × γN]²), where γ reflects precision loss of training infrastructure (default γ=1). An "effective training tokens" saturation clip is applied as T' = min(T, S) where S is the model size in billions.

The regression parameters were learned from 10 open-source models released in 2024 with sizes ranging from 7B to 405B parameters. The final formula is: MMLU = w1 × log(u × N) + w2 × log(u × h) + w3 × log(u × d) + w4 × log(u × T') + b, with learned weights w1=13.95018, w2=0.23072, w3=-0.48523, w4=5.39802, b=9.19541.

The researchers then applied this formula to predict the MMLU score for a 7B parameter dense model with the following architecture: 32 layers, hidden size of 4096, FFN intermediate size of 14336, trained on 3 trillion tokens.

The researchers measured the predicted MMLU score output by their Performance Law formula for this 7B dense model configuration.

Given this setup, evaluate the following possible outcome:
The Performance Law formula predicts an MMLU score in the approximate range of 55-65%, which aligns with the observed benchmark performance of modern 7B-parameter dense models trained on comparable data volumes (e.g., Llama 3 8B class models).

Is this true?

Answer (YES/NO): YES